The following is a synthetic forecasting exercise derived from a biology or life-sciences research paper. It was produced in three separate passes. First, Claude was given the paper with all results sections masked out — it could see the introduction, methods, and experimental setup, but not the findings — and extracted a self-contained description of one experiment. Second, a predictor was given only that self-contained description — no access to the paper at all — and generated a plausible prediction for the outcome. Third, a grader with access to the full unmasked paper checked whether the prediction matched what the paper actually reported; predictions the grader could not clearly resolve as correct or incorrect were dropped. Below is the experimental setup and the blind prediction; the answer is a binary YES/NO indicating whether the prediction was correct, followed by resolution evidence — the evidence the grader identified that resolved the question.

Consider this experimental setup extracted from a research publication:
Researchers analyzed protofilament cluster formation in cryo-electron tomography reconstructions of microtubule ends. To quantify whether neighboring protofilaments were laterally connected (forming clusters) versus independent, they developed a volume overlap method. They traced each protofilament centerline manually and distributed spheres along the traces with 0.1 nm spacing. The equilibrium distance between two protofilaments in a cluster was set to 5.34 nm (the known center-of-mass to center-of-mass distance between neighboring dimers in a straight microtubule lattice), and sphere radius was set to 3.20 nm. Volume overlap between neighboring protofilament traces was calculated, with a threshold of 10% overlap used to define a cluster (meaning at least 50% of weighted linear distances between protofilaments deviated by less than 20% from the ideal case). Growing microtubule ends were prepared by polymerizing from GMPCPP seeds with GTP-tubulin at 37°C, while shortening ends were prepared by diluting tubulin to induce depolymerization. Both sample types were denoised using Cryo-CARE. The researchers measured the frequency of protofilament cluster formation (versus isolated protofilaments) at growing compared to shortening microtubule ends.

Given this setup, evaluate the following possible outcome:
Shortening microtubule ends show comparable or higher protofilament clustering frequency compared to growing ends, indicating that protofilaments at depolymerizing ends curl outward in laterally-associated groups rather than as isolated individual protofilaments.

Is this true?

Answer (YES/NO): NO